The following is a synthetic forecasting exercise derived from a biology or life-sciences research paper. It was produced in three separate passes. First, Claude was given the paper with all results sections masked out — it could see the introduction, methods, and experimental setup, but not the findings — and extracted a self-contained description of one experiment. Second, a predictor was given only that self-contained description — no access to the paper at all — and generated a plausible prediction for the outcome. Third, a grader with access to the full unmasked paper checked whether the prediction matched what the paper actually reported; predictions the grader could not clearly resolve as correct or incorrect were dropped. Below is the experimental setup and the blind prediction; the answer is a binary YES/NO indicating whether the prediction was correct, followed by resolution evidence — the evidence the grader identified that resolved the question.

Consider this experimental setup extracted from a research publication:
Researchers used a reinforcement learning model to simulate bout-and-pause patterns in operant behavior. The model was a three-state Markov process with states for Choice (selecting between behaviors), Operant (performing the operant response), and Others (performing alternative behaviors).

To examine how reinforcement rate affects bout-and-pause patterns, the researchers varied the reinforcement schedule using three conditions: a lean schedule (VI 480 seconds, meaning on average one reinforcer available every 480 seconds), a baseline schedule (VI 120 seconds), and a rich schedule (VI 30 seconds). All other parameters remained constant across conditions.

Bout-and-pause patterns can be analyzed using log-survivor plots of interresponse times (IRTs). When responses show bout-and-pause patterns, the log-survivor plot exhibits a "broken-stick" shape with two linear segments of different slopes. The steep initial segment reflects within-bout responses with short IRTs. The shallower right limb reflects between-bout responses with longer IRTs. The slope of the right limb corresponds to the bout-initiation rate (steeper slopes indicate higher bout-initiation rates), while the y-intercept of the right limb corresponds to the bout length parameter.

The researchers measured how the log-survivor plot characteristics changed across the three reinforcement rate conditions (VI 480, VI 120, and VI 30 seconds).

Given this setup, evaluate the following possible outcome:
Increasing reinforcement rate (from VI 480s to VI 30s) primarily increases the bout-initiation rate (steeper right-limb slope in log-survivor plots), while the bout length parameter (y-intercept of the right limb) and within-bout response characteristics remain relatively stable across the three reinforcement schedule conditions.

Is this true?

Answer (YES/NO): NO